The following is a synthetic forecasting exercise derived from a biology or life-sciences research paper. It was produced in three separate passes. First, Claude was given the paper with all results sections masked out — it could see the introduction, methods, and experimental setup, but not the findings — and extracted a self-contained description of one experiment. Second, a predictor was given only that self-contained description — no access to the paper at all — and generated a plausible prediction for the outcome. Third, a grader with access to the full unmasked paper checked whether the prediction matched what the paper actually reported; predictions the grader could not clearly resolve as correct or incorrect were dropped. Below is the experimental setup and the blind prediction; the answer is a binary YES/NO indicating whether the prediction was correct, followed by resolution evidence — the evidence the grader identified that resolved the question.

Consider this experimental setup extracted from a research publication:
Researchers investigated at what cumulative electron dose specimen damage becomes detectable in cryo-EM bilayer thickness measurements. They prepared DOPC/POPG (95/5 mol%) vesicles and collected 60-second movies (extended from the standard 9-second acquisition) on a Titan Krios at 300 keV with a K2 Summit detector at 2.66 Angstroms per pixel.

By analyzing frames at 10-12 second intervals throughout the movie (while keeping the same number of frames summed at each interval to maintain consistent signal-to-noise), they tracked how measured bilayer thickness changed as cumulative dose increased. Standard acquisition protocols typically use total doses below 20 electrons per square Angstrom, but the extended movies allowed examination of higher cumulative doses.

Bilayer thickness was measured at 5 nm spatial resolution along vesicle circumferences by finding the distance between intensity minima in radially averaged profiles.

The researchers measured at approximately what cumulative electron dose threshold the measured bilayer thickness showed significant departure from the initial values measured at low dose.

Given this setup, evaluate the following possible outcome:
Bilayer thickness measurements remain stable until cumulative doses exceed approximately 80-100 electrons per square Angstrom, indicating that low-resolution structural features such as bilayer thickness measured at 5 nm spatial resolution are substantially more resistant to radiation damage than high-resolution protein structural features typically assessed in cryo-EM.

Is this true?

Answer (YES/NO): NO